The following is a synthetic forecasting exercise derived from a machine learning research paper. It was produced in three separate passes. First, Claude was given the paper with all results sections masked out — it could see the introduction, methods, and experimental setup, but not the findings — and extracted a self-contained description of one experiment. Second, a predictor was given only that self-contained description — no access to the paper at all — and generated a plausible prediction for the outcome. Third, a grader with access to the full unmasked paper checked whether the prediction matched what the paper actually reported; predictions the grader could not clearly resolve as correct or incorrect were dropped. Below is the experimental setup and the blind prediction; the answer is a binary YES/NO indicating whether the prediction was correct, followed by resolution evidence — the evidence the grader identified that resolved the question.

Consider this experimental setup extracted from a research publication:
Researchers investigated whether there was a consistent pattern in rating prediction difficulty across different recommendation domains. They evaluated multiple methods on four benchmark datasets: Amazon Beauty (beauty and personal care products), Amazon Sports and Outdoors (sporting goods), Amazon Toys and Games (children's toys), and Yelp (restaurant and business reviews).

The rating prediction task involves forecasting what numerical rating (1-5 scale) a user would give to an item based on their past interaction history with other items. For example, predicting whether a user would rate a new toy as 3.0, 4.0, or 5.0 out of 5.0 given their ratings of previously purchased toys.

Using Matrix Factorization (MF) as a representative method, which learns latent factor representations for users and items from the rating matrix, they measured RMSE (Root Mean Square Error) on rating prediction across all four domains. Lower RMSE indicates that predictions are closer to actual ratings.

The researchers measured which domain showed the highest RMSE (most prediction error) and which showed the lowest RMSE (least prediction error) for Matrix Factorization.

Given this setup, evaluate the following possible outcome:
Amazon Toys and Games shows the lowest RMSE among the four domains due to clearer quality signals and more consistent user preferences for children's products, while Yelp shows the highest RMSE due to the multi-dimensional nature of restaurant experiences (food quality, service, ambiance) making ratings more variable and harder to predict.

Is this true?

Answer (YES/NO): YES